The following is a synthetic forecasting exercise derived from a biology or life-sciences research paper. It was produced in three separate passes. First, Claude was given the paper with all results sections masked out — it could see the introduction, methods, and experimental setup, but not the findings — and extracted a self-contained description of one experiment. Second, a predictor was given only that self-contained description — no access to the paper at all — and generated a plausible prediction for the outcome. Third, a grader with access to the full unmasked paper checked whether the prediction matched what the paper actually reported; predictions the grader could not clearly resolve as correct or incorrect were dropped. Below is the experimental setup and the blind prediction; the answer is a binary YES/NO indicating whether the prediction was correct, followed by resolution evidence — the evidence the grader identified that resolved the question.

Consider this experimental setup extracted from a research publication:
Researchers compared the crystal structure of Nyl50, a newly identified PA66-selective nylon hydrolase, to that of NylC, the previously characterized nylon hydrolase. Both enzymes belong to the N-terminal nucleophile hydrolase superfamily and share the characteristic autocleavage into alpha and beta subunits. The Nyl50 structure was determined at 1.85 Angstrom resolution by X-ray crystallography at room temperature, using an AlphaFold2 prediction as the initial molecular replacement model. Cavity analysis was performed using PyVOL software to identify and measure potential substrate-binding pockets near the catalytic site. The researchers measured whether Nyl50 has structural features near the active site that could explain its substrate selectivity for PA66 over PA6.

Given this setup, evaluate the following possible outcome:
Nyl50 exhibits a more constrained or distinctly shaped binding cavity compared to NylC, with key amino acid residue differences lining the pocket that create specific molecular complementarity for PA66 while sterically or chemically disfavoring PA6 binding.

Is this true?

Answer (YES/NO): NO